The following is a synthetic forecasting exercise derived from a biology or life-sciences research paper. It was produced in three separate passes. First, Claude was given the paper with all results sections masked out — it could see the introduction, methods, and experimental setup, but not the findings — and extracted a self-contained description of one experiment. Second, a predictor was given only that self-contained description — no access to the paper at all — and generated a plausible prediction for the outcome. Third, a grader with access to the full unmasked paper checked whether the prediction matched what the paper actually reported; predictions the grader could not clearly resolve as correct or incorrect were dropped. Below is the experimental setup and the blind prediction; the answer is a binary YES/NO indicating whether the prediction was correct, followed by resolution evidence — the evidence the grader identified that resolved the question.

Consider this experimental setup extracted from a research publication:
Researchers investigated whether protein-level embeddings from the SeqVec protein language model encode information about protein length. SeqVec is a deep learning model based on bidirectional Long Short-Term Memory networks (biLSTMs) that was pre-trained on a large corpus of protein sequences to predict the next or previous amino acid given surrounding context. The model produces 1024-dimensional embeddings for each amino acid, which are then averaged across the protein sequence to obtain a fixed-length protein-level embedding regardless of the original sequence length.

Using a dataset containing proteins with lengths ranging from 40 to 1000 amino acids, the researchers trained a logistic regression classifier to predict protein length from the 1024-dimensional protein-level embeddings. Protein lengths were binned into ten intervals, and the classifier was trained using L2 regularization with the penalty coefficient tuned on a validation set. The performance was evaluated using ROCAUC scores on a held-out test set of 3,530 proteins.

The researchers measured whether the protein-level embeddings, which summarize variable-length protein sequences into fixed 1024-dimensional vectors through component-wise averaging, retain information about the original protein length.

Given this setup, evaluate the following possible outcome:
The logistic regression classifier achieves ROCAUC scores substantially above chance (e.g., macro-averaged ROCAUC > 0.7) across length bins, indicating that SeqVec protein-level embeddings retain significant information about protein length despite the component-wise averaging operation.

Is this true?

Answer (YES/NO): YES